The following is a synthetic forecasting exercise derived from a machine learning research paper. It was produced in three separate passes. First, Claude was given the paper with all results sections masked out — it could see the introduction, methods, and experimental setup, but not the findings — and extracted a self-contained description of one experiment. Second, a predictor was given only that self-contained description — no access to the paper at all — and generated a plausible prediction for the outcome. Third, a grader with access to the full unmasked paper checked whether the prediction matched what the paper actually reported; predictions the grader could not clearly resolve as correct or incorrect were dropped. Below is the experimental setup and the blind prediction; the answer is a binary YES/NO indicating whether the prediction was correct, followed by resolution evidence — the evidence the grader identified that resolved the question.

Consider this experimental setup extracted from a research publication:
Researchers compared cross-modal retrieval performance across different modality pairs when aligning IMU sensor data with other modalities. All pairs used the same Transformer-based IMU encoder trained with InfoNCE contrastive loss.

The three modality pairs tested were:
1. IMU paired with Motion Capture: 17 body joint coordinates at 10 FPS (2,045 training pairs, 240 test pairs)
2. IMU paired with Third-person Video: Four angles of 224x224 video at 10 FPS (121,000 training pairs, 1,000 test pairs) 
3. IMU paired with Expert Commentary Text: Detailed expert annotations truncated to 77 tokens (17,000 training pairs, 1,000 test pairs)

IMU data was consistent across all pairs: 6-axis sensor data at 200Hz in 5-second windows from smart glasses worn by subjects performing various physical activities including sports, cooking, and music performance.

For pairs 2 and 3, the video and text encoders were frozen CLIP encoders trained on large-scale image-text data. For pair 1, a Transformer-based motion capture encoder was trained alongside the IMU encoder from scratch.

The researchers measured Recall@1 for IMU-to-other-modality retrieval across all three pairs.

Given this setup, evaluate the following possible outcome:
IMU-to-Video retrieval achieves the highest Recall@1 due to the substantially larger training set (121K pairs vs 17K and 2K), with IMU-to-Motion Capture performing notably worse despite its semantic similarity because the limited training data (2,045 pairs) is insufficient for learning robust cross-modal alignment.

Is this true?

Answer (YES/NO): NO